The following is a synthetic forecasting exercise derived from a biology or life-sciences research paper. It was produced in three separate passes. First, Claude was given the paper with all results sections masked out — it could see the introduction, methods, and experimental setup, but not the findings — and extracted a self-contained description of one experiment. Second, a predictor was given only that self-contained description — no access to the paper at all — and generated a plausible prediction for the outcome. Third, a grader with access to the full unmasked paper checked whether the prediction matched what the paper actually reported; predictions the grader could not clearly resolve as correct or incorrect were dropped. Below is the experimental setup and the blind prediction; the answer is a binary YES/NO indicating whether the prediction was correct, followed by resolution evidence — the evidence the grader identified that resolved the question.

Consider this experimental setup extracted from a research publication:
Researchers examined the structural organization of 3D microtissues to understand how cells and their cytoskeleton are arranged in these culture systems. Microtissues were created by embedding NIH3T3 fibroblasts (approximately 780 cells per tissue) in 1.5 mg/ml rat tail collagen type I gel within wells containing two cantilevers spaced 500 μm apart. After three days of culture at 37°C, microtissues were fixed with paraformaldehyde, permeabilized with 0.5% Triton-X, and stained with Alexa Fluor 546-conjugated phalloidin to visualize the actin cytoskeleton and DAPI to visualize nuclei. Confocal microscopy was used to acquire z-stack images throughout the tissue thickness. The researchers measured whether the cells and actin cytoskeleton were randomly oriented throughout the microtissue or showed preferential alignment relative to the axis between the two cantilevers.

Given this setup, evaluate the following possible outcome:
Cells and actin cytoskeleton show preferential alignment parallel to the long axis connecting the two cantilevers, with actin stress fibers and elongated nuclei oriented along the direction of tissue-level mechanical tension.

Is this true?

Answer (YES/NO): YES